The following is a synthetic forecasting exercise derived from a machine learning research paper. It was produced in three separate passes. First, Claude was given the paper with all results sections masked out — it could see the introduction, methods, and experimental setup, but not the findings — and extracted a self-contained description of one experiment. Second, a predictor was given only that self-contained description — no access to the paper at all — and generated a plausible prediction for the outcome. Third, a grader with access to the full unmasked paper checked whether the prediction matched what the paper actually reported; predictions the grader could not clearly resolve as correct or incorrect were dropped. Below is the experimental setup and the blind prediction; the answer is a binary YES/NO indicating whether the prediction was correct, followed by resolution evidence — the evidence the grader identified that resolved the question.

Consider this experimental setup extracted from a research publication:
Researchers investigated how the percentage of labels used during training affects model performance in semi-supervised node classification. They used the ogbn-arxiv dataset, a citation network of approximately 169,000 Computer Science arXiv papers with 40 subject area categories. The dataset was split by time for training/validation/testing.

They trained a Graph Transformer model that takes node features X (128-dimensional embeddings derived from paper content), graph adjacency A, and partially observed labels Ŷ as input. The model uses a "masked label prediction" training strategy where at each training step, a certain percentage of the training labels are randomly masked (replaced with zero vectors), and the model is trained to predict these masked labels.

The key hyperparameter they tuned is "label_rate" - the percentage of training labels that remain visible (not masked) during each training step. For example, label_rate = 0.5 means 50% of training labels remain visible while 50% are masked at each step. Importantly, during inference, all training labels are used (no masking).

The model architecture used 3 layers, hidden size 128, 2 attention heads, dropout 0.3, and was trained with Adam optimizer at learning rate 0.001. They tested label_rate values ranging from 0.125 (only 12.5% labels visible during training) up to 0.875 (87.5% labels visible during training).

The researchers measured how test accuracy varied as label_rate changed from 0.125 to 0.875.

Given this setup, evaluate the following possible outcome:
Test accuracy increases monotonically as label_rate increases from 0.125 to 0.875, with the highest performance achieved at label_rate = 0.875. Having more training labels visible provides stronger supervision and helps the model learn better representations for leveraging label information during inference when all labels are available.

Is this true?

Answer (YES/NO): NO